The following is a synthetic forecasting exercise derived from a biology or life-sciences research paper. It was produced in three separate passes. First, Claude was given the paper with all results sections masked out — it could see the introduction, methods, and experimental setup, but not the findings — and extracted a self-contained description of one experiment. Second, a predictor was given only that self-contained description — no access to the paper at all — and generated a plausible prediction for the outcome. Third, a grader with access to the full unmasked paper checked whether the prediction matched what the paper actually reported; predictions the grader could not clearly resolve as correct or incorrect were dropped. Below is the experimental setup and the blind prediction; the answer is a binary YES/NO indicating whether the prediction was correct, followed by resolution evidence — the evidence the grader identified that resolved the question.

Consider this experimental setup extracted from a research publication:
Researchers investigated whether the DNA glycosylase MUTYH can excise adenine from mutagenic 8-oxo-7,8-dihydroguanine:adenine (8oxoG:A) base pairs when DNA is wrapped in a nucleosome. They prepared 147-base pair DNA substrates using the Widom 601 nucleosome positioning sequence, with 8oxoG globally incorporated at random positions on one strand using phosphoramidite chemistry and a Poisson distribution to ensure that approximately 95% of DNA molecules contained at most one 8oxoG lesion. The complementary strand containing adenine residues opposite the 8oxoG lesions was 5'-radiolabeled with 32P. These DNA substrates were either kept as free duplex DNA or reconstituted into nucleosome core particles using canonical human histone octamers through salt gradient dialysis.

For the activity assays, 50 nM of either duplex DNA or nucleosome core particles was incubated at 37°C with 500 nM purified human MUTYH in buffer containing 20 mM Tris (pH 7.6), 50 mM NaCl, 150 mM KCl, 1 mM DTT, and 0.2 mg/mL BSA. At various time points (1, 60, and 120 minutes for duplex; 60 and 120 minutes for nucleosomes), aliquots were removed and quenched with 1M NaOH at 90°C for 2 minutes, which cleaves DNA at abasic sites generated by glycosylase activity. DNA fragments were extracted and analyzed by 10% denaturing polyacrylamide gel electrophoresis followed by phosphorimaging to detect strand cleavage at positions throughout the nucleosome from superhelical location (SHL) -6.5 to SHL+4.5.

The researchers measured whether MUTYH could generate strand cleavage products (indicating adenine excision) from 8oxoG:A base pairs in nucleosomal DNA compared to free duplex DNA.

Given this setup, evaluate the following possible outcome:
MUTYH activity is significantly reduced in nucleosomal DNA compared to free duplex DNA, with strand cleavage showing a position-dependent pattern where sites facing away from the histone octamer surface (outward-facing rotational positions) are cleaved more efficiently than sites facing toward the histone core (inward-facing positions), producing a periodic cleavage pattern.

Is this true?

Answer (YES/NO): NO